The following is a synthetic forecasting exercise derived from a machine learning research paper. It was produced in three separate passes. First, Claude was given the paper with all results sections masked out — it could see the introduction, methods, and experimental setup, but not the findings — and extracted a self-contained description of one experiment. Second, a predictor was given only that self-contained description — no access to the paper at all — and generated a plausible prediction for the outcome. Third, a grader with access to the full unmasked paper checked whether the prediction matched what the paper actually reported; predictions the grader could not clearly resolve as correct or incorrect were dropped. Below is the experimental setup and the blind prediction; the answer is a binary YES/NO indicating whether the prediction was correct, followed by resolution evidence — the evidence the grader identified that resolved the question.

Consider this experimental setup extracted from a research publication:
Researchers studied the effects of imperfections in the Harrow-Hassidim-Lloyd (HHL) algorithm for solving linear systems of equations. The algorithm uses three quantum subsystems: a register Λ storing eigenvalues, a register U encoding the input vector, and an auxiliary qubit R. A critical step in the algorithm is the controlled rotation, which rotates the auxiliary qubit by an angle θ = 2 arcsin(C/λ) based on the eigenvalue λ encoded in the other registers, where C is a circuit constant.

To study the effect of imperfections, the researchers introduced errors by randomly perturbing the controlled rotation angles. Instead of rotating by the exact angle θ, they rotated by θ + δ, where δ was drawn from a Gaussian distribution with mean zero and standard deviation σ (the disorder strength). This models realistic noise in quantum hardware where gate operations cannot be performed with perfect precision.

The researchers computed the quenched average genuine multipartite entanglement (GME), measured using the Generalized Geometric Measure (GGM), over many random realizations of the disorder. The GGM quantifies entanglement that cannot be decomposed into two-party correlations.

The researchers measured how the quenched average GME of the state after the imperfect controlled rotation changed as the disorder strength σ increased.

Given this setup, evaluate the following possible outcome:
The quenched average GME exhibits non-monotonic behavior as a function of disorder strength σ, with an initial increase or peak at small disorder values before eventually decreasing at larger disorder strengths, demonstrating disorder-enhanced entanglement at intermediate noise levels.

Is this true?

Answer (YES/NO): NO